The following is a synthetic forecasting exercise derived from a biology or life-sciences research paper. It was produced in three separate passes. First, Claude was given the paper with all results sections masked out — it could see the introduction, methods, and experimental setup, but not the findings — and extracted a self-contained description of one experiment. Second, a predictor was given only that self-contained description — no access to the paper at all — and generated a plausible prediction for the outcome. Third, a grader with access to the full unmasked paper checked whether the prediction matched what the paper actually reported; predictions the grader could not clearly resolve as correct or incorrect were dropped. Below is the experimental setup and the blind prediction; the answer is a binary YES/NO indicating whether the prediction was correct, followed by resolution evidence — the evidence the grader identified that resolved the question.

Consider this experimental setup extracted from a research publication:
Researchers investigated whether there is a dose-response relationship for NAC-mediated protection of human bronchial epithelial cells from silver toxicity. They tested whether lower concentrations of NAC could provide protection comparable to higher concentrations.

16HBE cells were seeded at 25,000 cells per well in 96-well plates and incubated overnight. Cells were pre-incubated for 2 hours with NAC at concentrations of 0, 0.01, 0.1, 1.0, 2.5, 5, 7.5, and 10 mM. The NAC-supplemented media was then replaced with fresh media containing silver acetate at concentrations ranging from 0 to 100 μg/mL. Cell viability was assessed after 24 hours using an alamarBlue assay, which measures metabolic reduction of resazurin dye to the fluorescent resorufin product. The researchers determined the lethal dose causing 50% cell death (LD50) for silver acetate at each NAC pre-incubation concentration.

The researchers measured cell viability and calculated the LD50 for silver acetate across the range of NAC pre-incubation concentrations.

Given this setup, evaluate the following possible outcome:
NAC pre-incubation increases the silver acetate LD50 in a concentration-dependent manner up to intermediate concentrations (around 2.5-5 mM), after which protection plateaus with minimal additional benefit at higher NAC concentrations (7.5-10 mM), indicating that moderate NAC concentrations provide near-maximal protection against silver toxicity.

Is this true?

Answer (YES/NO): NO